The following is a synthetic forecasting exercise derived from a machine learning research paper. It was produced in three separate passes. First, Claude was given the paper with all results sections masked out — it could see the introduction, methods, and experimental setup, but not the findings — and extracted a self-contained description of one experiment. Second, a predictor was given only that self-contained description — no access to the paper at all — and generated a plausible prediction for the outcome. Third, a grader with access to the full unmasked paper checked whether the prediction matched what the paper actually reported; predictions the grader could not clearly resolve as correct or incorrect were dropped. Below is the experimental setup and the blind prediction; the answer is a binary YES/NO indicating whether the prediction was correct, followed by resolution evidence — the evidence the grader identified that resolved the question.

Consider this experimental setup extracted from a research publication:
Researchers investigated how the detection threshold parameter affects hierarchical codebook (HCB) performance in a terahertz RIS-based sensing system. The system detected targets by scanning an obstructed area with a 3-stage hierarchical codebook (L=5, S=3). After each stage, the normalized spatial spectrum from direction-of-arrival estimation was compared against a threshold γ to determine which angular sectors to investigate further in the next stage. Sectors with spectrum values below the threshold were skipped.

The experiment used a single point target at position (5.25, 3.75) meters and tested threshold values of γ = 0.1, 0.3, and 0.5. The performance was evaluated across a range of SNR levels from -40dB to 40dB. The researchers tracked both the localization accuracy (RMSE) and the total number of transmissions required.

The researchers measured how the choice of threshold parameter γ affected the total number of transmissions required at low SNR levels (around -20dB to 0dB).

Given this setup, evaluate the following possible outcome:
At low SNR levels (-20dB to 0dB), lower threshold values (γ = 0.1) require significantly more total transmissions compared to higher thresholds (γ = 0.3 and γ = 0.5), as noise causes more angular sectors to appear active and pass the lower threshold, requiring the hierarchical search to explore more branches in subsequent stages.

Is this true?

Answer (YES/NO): NO